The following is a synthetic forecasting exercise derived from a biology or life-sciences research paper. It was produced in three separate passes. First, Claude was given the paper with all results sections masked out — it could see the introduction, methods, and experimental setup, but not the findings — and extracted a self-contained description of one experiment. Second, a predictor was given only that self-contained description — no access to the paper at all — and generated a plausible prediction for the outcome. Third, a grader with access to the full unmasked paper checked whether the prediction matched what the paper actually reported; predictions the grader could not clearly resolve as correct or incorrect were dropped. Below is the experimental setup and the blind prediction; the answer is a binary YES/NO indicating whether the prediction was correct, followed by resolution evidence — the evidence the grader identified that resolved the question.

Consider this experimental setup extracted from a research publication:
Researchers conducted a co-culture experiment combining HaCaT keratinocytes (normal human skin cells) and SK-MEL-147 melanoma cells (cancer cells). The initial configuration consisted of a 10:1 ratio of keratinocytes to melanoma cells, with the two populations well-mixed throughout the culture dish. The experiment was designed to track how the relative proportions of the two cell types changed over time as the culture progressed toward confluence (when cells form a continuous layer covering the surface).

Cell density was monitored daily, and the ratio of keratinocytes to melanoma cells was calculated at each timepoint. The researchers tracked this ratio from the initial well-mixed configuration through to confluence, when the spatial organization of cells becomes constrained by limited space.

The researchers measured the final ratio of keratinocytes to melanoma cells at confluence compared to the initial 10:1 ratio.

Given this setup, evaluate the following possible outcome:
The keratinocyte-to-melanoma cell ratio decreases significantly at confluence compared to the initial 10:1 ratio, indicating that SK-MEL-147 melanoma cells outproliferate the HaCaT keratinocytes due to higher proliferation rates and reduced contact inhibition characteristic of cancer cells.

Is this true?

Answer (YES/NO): NO